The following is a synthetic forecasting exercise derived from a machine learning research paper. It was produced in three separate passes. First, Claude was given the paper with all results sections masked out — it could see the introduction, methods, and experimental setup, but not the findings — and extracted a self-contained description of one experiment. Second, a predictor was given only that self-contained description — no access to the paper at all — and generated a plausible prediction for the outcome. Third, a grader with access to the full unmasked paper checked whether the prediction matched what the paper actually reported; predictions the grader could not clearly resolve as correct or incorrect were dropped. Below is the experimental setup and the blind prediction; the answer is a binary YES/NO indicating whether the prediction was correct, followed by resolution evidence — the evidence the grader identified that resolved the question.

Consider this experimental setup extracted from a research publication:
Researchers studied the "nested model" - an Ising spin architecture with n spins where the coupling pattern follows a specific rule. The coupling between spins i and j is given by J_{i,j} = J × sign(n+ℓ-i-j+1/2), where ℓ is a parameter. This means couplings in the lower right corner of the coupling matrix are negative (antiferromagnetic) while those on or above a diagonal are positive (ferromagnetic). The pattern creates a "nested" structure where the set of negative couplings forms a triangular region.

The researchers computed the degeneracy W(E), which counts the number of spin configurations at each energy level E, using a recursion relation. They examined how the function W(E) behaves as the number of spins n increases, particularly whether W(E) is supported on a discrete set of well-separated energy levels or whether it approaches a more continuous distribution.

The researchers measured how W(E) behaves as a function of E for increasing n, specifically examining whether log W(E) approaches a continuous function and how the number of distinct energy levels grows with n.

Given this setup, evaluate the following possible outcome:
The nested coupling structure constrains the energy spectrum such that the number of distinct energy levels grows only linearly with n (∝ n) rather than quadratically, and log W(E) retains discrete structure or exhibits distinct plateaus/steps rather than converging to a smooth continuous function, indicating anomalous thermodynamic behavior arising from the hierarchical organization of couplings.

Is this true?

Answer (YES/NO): NO